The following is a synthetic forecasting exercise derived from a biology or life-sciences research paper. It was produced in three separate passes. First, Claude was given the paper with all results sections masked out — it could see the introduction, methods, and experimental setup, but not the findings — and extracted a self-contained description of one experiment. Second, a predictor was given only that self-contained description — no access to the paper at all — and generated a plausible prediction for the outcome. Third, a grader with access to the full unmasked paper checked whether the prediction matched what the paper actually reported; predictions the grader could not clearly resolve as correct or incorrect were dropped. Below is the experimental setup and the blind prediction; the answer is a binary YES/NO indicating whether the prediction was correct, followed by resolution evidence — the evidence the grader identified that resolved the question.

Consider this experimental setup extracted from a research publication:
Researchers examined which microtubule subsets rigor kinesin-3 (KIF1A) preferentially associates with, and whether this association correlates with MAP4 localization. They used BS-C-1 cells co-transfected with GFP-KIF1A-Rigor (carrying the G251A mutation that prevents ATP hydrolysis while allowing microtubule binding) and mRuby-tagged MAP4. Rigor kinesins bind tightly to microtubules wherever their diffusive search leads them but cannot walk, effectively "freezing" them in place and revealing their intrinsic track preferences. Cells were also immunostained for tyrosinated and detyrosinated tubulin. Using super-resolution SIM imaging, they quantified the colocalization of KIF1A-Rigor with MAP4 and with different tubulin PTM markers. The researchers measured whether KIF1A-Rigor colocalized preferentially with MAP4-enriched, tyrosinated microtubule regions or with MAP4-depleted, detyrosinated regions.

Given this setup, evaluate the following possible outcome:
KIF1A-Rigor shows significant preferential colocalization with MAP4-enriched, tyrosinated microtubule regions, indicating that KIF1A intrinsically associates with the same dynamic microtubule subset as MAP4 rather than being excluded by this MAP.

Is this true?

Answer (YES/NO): YES